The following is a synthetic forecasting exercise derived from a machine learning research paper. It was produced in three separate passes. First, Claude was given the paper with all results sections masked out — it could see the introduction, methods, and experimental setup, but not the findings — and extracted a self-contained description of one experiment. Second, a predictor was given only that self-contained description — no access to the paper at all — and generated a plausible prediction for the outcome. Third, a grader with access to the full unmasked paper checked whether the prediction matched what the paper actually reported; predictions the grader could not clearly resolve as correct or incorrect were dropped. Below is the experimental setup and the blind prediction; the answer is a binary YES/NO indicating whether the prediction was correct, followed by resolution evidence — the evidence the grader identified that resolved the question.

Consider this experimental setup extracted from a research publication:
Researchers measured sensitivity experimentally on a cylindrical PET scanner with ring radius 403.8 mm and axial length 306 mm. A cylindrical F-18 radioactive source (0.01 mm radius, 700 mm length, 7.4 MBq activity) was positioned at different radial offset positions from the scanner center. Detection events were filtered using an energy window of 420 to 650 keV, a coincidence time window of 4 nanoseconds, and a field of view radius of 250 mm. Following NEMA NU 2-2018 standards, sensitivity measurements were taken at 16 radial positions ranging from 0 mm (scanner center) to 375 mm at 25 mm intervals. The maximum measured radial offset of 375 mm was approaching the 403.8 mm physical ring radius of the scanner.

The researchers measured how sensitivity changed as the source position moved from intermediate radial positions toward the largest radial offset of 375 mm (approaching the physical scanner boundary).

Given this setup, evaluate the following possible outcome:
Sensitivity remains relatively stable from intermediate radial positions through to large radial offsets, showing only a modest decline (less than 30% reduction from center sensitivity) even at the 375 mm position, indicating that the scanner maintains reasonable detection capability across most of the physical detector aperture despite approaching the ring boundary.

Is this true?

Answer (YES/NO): NO